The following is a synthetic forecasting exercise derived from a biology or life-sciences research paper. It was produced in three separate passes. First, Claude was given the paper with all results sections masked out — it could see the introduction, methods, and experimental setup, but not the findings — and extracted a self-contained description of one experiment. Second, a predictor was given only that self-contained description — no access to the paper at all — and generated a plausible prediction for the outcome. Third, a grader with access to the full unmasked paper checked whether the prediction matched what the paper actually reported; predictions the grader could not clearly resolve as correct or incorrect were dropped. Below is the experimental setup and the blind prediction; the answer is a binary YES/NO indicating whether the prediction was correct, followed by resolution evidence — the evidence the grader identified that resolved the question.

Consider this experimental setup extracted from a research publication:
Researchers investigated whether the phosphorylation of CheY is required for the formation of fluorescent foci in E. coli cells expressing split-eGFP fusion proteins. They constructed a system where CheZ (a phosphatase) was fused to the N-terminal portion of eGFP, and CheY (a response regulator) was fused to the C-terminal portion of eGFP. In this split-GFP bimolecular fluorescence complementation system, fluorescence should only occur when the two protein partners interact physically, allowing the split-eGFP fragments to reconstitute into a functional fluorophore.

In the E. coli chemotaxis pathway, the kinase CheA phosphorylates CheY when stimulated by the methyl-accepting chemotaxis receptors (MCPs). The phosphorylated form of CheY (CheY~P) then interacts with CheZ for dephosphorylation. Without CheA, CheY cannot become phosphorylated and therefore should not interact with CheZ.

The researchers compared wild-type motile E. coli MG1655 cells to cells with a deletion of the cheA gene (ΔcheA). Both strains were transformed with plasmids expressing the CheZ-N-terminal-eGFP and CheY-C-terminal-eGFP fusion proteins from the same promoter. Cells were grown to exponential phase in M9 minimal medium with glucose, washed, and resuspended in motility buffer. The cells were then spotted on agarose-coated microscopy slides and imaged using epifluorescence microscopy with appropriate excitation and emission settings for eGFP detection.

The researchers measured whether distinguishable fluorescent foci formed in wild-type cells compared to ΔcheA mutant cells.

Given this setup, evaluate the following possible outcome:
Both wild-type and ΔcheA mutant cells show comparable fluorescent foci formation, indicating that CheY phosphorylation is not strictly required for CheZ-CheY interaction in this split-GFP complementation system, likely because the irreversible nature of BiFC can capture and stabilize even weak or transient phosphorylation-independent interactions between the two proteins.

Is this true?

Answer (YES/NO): NO